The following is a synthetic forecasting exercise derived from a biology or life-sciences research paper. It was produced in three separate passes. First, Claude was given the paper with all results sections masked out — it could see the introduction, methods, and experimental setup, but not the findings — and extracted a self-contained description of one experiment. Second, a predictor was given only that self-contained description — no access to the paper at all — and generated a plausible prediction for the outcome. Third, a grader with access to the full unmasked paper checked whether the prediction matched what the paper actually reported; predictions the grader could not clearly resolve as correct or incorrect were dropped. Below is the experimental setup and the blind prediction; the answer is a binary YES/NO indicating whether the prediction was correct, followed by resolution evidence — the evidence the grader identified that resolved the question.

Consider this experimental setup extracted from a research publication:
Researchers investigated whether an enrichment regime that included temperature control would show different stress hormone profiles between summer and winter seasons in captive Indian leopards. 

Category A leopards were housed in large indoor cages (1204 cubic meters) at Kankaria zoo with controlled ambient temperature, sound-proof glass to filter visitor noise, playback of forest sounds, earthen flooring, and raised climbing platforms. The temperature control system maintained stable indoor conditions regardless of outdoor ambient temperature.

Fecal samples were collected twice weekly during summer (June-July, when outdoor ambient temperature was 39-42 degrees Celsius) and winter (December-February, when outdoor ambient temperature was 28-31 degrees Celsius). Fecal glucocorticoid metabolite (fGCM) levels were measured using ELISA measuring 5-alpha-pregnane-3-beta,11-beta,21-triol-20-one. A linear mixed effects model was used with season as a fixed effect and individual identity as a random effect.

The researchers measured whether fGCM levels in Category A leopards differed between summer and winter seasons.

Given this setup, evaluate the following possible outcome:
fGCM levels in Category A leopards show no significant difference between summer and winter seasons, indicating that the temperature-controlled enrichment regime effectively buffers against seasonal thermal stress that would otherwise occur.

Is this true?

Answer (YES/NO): NO